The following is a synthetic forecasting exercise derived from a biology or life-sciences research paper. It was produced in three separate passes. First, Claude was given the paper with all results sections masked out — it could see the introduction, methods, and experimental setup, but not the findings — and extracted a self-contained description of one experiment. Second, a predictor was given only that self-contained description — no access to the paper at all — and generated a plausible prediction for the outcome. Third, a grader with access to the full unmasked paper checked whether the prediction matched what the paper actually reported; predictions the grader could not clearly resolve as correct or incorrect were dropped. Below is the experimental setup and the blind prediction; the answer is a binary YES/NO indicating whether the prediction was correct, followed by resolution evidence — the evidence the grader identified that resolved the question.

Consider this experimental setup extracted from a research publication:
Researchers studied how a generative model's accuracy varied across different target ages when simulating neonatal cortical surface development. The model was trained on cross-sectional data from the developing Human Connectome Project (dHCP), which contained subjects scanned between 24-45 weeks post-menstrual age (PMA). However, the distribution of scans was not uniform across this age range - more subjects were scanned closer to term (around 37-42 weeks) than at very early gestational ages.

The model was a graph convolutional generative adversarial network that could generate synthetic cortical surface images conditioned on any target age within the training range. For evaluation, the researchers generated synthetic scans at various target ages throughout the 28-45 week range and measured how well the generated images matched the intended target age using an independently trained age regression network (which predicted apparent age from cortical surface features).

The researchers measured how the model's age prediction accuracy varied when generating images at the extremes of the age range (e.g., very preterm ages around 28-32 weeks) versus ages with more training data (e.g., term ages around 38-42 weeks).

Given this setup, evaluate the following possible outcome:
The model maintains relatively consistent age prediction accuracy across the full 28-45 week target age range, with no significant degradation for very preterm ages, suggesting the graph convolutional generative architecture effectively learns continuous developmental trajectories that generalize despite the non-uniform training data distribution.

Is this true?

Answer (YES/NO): NO